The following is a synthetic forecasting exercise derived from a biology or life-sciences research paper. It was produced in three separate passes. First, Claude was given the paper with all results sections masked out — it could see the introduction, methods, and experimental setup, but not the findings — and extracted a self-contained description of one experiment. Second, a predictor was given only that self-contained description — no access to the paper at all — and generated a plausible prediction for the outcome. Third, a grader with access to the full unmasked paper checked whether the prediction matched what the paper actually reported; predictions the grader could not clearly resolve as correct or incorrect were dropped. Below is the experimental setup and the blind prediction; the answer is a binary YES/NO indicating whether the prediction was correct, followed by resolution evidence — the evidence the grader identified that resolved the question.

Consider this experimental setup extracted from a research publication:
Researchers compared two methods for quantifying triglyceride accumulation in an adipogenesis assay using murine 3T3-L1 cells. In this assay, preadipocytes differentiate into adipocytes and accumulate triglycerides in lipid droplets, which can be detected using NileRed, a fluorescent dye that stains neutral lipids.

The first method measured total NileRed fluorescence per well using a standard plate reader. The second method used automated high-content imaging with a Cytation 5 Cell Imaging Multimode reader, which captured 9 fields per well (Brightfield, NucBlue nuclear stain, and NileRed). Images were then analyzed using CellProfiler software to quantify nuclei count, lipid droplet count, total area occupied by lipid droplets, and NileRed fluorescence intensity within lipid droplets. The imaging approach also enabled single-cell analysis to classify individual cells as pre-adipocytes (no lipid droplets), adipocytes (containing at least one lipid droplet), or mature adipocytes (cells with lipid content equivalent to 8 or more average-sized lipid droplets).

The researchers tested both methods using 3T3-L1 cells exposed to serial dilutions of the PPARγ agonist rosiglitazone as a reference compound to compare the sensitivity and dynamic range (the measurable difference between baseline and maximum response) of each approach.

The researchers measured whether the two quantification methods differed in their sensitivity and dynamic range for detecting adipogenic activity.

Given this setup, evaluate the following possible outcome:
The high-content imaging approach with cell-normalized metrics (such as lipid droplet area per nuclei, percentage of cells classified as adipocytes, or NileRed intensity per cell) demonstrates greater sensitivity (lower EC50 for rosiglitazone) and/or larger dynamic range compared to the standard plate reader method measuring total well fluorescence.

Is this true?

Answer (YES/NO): YES